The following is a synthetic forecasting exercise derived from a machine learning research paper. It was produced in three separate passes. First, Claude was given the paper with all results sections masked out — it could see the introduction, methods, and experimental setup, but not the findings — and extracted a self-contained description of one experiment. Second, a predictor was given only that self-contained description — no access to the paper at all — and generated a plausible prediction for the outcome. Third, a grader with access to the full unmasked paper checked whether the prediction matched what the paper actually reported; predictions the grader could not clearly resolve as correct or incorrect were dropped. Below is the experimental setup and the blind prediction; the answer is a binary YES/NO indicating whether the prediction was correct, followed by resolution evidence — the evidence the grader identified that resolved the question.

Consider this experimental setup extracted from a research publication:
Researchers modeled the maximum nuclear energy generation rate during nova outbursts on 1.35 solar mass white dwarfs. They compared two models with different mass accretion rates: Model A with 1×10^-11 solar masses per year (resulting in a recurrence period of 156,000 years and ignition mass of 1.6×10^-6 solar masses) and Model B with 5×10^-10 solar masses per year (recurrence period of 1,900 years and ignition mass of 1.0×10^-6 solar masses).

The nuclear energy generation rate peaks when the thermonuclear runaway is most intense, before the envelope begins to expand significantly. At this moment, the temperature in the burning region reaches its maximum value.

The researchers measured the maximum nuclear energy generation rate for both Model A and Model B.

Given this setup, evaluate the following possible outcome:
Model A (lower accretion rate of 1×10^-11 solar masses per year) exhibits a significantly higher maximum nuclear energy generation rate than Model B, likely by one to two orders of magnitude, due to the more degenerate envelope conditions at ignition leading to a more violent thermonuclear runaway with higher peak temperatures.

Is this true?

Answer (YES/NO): NO